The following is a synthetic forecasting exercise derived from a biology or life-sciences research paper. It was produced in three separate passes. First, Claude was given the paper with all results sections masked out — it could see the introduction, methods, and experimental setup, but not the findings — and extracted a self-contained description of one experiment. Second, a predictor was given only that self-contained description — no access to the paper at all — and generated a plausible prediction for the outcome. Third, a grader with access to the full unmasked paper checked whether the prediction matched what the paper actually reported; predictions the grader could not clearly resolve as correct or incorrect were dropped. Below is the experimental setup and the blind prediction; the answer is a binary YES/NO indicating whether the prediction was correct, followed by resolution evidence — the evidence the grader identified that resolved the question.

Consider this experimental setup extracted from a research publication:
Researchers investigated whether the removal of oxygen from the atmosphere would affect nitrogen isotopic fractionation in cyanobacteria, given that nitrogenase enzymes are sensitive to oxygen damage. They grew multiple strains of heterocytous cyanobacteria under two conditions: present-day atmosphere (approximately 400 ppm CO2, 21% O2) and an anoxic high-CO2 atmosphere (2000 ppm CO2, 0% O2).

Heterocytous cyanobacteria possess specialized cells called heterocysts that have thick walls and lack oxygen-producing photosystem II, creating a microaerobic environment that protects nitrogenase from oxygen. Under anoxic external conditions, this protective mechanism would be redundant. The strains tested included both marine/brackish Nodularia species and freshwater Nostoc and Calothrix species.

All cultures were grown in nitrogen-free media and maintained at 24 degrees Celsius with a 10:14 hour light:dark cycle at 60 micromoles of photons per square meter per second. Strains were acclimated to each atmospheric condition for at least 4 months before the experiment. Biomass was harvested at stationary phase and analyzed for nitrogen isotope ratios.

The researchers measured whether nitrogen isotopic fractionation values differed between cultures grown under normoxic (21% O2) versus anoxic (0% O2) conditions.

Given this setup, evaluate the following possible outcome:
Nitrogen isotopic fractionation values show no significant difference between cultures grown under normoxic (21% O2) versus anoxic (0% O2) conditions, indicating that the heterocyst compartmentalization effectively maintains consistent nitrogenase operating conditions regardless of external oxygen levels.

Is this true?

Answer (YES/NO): YES